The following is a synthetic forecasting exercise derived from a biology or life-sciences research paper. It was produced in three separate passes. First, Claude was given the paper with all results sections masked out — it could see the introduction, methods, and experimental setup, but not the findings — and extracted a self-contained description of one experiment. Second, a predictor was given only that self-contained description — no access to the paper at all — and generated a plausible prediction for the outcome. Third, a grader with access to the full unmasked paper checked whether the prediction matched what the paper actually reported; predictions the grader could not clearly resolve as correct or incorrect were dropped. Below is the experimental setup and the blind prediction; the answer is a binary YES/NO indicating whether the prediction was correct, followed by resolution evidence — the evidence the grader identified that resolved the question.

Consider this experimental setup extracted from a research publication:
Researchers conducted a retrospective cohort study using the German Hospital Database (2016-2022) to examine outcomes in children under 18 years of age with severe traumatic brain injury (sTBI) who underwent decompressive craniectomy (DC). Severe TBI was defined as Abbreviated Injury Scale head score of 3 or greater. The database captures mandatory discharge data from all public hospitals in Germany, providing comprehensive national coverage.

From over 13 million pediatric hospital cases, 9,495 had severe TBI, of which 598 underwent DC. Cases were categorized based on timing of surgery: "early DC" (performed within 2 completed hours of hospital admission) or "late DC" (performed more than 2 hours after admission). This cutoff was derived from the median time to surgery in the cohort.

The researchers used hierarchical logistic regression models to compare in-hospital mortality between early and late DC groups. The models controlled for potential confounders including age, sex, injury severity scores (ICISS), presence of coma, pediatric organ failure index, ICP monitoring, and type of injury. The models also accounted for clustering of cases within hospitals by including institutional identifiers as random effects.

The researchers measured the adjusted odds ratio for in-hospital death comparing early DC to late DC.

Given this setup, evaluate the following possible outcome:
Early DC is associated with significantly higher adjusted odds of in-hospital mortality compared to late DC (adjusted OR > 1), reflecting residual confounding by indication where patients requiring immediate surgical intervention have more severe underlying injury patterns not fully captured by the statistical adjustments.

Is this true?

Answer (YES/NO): YES